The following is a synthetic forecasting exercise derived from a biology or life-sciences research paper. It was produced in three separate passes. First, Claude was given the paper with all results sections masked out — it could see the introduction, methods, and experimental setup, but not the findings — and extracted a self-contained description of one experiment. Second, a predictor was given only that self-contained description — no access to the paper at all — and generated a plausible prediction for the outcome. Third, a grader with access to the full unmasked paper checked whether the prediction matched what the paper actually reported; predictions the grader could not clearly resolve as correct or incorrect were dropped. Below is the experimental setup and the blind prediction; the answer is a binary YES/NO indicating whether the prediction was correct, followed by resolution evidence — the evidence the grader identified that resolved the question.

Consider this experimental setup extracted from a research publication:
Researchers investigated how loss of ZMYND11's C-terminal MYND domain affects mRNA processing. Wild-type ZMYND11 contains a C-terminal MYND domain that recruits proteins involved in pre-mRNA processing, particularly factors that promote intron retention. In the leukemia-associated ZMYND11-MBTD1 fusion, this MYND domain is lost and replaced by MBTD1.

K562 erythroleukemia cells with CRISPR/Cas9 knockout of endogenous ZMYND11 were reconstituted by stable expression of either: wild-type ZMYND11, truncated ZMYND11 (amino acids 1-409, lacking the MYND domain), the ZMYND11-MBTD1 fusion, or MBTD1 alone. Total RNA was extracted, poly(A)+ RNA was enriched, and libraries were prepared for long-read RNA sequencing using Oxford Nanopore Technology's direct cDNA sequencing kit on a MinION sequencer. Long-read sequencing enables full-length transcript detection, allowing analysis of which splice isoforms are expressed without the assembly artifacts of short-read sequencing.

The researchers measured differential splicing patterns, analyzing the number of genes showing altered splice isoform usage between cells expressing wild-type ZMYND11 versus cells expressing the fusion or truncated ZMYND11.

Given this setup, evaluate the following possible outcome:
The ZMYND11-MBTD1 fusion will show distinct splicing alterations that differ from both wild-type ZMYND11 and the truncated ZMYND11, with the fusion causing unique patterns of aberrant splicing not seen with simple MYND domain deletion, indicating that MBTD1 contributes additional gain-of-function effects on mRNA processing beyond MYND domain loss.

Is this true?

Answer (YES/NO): YES